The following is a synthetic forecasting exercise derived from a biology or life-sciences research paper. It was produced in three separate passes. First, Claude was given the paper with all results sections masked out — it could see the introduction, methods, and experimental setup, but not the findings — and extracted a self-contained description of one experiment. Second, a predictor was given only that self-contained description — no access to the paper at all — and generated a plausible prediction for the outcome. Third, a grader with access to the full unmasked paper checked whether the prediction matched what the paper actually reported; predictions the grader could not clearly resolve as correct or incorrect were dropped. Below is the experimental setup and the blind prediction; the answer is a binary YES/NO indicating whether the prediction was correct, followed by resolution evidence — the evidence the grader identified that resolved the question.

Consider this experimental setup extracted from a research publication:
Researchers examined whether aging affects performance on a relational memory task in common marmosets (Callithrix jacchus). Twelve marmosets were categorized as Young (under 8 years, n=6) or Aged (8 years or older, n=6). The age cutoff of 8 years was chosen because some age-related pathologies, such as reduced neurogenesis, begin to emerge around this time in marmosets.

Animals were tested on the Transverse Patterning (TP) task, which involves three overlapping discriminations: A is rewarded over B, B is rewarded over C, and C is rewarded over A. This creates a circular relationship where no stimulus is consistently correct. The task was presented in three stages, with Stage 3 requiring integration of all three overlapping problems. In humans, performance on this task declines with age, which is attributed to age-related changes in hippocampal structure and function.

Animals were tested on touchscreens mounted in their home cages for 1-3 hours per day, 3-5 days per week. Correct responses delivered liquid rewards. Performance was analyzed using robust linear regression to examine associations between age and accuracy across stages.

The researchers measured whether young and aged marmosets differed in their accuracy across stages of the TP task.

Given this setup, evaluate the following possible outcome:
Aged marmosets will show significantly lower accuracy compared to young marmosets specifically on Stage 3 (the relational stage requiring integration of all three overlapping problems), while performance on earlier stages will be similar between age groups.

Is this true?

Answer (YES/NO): NO